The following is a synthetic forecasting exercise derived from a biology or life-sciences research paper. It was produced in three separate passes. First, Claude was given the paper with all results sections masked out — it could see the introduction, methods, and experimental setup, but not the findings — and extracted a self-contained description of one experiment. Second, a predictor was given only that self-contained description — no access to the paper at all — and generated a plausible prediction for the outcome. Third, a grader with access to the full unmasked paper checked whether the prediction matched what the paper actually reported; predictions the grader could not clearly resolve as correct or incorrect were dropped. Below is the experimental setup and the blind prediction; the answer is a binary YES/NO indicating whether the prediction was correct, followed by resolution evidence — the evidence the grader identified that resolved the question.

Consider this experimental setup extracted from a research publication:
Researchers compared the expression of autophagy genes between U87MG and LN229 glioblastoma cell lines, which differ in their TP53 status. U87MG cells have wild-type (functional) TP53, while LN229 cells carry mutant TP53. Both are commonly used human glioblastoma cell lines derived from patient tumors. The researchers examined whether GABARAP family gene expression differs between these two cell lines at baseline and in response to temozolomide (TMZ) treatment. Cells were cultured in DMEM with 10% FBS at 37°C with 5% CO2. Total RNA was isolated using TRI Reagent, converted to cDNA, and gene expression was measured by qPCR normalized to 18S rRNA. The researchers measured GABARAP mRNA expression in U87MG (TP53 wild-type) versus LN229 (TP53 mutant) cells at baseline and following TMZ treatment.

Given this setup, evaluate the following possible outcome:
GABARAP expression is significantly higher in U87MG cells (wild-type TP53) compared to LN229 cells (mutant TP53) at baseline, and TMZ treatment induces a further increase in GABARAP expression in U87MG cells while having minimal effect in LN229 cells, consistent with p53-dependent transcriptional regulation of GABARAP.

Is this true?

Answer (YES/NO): NO